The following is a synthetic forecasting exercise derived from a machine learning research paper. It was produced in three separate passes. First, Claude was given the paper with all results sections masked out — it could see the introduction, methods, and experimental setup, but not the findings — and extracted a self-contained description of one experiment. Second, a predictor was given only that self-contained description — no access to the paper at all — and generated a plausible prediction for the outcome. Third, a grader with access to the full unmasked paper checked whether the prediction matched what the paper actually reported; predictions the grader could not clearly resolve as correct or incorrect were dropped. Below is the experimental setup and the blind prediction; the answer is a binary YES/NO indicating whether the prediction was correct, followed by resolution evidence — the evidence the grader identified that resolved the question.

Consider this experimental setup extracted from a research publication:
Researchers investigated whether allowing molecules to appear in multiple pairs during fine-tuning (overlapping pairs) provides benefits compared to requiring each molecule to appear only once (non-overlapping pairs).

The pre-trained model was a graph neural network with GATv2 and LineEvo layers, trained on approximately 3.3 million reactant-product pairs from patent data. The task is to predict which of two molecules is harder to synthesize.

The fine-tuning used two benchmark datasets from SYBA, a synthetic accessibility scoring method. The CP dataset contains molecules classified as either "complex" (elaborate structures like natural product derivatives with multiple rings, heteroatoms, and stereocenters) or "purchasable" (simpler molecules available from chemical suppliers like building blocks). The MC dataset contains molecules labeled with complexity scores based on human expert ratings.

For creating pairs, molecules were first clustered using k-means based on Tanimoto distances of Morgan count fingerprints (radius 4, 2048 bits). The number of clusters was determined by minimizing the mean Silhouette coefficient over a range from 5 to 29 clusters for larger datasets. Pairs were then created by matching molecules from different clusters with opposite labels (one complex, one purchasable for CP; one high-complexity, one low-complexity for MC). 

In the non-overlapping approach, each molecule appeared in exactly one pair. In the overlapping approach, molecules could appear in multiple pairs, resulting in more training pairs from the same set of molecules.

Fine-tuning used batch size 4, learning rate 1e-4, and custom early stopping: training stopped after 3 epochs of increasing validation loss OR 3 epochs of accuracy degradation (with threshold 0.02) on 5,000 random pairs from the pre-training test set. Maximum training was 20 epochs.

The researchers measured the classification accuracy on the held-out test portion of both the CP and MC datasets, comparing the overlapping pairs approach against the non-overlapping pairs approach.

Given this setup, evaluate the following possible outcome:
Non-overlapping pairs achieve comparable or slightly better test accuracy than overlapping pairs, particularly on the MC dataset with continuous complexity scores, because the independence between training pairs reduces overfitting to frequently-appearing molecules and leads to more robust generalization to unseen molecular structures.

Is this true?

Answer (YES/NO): NO